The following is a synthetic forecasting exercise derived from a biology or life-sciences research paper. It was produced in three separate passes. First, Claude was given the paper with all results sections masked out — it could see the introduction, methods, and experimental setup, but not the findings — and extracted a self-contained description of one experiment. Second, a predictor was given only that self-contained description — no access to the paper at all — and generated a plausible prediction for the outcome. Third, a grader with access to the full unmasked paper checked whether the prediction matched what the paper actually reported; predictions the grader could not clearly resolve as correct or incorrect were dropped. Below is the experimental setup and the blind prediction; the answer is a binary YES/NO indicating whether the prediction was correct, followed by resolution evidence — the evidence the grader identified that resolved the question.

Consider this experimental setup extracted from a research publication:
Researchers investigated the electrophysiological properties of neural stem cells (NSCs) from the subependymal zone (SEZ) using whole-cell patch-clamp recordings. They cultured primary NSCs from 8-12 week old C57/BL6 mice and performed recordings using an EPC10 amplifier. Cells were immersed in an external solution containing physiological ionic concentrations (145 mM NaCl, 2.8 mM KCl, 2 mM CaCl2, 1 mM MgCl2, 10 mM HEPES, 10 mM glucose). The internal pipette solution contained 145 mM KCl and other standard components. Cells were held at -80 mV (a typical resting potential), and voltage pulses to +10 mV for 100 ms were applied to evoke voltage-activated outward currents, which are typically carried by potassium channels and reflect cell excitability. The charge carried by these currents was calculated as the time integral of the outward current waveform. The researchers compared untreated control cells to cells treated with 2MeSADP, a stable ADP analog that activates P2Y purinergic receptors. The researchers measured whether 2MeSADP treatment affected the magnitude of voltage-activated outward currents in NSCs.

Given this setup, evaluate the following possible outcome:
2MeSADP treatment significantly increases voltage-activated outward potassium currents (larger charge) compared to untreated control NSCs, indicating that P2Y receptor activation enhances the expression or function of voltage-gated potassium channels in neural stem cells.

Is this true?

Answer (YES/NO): YES